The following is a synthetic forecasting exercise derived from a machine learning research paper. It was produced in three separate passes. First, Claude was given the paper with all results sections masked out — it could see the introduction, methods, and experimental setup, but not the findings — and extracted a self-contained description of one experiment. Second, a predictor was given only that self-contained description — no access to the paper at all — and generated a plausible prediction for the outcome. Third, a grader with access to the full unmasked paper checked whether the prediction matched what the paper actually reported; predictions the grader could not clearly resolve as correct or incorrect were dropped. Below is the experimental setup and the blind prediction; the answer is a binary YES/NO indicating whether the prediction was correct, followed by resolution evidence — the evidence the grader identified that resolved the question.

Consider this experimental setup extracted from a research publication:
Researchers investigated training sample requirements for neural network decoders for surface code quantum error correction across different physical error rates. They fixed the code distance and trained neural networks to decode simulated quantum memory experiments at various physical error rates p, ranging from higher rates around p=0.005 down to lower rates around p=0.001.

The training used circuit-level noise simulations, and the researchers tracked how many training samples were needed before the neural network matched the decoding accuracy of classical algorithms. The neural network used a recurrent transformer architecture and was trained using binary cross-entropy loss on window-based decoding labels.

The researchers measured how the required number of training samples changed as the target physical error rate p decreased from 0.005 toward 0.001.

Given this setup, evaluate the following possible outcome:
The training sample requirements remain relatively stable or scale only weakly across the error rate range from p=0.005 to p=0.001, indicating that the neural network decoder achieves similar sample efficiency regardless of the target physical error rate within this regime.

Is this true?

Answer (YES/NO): NO